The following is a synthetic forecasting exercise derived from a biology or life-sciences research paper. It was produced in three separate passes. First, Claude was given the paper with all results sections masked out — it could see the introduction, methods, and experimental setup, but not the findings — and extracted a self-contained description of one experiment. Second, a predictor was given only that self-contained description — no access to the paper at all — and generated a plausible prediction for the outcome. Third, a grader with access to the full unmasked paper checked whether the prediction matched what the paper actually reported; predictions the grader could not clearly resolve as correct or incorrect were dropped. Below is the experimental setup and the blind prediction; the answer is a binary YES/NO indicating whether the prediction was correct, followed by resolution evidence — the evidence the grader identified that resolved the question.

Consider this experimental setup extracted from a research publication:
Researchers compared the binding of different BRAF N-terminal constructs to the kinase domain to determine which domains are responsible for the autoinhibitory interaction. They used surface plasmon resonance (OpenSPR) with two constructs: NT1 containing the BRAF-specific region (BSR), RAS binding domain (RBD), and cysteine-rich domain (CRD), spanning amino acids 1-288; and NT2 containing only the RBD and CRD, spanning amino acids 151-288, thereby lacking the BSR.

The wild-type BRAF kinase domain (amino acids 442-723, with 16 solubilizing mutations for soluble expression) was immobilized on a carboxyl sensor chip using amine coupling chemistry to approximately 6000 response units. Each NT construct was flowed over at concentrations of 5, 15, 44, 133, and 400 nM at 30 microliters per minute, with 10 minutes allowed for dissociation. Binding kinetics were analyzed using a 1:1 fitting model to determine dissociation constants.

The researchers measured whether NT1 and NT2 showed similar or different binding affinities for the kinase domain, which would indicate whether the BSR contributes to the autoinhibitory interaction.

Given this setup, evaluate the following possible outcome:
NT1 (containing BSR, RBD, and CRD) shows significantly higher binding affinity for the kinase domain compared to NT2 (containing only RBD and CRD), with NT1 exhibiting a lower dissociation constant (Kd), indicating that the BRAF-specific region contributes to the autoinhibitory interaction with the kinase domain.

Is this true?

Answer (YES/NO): YES